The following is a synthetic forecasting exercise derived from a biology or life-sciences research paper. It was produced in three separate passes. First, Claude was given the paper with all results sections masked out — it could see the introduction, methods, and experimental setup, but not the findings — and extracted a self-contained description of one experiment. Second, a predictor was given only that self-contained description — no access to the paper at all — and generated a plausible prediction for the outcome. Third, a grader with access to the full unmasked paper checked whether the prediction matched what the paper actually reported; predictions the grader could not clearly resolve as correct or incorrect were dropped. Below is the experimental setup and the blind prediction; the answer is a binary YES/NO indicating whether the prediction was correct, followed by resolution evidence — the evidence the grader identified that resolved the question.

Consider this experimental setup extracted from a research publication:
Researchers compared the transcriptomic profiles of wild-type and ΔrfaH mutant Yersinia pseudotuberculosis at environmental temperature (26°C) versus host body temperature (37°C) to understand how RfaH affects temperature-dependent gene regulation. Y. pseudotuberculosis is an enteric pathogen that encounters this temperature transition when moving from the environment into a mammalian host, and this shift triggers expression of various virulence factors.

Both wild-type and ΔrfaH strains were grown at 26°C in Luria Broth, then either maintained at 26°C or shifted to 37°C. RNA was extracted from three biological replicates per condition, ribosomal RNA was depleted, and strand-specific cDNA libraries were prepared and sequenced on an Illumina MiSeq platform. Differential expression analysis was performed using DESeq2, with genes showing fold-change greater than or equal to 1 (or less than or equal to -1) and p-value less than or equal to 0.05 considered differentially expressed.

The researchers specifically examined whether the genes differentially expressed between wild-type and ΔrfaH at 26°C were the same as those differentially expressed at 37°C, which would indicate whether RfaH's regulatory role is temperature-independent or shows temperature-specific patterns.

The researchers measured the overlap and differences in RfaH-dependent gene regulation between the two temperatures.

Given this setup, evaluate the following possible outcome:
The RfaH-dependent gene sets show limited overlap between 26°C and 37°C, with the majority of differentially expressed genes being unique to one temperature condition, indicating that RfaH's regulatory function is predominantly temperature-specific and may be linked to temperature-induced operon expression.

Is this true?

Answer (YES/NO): NO